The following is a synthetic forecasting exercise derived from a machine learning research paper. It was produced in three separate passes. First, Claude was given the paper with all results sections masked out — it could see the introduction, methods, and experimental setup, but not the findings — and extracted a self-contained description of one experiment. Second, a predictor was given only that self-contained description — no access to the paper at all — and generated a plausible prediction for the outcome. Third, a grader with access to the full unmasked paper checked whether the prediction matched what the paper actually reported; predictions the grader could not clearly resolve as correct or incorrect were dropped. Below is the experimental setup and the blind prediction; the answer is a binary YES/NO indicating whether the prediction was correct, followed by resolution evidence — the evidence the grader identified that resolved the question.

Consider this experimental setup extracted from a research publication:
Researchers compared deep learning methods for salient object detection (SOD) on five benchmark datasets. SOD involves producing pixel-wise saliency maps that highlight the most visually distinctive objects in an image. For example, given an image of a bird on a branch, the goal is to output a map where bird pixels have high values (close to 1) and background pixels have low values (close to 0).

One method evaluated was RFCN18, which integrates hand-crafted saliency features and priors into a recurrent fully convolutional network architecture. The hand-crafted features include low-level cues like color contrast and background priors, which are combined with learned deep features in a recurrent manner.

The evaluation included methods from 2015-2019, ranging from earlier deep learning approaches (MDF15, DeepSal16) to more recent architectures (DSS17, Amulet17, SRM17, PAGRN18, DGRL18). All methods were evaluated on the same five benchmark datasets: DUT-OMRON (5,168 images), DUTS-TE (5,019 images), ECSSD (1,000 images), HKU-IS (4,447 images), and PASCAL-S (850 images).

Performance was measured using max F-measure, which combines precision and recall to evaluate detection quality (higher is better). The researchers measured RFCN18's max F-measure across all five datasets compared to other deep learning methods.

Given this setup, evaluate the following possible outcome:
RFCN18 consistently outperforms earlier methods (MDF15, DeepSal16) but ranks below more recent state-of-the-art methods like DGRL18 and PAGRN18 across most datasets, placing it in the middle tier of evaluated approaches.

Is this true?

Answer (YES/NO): NO